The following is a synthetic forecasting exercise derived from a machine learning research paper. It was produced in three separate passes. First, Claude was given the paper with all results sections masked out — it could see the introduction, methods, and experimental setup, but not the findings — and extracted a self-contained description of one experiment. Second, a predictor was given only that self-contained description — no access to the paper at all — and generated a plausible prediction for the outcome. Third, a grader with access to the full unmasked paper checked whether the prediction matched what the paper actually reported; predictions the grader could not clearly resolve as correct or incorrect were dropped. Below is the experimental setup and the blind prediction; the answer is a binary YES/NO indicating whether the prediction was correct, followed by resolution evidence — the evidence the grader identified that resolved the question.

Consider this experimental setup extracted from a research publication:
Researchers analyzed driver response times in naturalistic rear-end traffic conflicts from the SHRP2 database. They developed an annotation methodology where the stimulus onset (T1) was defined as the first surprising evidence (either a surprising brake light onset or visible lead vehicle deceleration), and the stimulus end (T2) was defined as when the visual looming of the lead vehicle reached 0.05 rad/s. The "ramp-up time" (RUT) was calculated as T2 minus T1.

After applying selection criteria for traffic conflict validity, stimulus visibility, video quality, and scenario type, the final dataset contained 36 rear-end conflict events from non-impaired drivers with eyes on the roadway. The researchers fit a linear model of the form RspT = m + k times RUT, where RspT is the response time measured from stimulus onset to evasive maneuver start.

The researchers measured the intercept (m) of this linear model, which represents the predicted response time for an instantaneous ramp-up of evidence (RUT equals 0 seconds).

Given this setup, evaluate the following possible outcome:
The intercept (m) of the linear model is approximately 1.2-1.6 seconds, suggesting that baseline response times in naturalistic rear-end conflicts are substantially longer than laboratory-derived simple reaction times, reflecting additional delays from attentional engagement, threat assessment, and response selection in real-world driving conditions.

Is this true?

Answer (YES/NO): NO